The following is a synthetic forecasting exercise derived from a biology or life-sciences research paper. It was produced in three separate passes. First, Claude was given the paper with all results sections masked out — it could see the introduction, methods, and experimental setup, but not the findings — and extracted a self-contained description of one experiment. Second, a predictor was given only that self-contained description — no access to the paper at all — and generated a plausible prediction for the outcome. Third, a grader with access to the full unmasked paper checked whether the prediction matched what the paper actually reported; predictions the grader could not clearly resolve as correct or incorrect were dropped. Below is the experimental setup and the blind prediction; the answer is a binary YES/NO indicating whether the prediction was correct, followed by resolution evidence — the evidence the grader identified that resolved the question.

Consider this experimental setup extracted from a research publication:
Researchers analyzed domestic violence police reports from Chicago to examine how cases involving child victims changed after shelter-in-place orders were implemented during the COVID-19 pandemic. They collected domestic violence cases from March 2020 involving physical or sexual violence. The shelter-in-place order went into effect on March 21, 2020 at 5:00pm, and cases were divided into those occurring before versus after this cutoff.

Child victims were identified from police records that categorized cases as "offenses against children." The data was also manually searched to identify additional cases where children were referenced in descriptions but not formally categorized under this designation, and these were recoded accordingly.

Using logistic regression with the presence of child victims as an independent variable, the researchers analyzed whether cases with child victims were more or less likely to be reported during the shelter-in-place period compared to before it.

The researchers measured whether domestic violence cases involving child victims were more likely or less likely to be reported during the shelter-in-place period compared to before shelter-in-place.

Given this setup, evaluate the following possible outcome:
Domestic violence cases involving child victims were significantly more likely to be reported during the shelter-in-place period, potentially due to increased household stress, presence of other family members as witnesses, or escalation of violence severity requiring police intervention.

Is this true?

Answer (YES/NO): NO